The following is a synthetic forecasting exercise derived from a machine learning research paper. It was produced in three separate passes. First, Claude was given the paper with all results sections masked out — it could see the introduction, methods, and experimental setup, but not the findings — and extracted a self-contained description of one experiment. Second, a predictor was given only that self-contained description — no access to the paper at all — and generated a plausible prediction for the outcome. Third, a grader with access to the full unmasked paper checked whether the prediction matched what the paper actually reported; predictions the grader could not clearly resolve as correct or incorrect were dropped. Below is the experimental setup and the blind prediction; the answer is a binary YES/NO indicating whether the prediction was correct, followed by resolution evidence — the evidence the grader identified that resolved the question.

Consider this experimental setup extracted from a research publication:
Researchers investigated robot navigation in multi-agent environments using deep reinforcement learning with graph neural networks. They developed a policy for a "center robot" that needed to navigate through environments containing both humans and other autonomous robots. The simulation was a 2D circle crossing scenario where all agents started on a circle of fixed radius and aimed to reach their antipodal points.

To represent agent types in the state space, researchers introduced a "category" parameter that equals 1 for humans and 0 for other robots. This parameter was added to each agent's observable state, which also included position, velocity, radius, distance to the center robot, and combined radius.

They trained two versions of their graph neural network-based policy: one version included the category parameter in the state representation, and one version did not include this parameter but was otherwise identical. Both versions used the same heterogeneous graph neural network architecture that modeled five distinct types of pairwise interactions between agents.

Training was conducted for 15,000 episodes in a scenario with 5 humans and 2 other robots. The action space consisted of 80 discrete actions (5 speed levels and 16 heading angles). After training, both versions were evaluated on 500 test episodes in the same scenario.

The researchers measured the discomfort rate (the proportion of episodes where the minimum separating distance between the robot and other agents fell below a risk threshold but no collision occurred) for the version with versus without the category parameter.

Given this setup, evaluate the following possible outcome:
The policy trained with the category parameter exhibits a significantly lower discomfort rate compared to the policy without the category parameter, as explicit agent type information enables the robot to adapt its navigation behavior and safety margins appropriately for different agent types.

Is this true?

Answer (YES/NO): YES